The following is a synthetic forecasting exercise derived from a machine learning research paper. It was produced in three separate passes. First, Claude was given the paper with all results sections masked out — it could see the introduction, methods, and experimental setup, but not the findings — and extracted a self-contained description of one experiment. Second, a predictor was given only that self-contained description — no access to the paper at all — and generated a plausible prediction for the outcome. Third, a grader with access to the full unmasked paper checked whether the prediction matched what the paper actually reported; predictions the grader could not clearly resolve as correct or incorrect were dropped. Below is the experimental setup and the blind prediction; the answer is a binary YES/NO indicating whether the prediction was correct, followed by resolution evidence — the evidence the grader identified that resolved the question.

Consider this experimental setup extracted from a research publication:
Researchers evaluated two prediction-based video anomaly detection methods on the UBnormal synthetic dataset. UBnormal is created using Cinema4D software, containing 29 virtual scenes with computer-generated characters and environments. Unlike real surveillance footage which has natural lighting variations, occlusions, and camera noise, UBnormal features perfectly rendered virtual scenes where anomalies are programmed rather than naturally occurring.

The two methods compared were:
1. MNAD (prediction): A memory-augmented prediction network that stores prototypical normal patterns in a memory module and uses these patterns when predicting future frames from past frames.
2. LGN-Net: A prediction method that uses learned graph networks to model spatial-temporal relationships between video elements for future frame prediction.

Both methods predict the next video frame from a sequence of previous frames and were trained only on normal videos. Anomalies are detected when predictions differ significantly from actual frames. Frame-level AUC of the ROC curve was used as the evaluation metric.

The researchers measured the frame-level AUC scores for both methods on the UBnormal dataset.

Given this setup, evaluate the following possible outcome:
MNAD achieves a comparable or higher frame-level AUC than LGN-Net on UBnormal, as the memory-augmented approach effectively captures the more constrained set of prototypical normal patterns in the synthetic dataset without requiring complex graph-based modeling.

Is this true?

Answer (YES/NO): NO